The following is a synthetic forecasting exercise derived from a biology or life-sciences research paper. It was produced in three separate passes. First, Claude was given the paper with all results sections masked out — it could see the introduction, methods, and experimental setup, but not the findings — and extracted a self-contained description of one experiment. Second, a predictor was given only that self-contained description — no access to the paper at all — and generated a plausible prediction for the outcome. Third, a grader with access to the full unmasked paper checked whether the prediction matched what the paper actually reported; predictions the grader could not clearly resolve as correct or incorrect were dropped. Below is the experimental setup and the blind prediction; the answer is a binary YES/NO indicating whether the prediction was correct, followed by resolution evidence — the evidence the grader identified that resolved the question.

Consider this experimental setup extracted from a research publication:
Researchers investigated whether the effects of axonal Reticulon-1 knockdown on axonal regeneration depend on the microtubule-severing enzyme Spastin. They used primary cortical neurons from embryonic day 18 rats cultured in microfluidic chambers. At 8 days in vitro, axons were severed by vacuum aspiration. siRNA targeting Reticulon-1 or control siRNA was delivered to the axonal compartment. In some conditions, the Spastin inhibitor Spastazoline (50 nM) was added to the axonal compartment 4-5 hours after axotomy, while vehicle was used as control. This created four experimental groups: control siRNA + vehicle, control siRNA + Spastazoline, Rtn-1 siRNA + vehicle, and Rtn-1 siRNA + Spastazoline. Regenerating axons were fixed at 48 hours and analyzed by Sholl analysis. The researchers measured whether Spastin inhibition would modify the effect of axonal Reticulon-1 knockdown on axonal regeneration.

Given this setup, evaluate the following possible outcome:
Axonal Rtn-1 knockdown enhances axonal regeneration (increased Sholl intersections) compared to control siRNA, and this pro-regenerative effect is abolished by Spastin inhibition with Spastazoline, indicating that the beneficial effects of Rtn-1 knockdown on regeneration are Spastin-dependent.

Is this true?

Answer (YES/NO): NO